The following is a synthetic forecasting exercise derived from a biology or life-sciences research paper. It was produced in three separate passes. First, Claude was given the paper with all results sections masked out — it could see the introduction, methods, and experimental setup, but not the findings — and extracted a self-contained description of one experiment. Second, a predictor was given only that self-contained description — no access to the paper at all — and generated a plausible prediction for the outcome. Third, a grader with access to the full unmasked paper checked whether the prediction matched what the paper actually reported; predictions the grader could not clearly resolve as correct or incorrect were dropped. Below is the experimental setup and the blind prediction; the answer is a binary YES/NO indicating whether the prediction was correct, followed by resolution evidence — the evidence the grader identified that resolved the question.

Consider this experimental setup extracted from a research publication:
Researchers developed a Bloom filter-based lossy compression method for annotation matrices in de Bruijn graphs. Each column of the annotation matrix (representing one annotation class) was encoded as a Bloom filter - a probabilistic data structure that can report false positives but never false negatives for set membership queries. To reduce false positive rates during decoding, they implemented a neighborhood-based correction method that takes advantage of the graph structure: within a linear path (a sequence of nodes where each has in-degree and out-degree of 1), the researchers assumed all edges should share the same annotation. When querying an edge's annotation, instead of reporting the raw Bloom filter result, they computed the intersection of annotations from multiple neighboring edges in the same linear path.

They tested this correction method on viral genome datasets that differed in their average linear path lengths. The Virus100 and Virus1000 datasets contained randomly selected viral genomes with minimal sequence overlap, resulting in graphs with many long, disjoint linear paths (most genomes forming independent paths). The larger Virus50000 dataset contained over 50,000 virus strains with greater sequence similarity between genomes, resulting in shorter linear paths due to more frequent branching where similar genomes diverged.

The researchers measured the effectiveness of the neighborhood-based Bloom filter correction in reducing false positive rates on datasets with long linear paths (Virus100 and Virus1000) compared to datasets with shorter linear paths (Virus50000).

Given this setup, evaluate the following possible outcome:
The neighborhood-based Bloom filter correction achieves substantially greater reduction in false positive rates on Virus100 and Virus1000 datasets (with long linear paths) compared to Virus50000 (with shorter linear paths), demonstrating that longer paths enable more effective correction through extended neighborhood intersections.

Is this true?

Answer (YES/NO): YES